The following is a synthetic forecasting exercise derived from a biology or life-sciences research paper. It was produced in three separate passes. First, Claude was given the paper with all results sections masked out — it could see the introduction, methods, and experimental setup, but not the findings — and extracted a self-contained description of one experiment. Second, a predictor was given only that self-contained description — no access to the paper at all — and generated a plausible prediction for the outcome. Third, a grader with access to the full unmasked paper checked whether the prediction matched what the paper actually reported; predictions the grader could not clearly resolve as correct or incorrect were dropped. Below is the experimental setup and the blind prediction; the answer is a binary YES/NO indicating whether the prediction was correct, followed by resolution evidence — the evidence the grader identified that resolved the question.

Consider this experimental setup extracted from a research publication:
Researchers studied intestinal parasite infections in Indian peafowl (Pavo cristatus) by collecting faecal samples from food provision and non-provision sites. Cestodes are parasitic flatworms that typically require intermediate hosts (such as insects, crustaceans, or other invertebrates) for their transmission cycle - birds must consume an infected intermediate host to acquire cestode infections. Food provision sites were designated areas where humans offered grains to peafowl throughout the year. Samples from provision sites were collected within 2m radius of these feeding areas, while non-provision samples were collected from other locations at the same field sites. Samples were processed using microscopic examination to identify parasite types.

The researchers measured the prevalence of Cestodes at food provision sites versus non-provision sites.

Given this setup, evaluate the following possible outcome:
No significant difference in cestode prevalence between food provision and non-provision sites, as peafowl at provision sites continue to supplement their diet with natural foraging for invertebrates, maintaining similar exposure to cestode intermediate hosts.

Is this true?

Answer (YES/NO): NO